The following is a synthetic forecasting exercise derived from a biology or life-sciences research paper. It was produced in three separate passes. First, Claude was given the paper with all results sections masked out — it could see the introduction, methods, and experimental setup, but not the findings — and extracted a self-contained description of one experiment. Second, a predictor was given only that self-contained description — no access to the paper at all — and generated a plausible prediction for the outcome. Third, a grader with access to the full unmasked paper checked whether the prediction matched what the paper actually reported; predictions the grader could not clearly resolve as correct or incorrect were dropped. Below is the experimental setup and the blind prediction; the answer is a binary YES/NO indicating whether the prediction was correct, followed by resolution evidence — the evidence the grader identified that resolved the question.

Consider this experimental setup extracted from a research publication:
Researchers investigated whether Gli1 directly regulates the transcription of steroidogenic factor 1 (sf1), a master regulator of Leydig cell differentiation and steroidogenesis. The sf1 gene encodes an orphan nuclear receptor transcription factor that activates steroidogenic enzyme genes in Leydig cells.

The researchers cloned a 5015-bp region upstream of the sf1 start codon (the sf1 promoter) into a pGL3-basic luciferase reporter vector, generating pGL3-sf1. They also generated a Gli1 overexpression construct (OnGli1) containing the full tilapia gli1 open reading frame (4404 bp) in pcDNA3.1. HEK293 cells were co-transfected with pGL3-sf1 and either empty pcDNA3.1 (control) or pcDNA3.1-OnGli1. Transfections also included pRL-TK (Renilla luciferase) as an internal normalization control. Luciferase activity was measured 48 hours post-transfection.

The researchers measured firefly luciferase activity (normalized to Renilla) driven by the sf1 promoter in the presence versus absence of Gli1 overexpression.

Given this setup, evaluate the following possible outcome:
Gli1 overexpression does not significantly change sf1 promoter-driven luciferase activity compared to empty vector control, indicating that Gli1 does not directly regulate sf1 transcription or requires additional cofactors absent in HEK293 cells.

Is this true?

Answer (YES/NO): NO